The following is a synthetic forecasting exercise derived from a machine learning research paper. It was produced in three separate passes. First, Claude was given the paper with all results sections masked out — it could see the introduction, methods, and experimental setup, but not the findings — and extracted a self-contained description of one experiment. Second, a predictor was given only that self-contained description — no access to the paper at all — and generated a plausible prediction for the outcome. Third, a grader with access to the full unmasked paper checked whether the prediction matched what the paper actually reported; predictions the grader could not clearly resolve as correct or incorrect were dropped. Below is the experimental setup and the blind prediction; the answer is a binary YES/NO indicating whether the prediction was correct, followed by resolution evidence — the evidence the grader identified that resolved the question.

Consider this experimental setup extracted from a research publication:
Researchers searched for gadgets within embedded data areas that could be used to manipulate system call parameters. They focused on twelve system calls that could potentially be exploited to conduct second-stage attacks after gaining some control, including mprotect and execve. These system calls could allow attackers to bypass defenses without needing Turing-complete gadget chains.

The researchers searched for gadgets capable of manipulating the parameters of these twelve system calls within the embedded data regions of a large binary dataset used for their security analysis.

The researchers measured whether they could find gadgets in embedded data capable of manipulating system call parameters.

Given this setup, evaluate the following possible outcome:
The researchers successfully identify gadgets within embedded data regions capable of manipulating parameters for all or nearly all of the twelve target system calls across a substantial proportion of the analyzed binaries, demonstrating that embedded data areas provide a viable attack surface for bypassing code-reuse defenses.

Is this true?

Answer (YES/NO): NO